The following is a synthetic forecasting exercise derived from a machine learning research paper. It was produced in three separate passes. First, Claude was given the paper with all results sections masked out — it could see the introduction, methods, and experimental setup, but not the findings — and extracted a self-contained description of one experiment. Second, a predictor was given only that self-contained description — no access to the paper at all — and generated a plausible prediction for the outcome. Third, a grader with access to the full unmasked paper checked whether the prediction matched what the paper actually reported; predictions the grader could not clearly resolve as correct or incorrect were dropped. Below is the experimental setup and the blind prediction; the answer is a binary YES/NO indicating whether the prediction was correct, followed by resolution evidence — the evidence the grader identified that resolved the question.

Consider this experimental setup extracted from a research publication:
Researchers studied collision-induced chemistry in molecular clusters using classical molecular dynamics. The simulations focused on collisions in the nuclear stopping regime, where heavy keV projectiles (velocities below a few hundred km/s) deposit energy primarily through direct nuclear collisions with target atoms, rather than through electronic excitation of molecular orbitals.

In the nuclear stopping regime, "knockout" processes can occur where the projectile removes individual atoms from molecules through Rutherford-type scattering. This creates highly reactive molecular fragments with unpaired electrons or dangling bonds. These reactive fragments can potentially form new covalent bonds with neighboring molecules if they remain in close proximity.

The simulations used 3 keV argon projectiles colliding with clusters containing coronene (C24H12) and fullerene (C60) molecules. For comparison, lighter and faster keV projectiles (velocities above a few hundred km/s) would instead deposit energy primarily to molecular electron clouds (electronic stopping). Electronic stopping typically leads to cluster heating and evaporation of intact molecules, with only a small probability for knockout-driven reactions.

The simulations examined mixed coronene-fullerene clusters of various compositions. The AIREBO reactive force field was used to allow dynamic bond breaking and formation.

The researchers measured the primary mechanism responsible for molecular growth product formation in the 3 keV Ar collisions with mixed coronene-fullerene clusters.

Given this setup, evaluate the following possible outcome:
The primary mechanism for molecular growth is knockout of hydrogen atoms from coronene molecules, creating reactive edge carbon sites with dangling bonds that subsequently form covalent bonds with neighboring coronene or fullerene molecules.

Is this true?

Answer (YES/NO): NO